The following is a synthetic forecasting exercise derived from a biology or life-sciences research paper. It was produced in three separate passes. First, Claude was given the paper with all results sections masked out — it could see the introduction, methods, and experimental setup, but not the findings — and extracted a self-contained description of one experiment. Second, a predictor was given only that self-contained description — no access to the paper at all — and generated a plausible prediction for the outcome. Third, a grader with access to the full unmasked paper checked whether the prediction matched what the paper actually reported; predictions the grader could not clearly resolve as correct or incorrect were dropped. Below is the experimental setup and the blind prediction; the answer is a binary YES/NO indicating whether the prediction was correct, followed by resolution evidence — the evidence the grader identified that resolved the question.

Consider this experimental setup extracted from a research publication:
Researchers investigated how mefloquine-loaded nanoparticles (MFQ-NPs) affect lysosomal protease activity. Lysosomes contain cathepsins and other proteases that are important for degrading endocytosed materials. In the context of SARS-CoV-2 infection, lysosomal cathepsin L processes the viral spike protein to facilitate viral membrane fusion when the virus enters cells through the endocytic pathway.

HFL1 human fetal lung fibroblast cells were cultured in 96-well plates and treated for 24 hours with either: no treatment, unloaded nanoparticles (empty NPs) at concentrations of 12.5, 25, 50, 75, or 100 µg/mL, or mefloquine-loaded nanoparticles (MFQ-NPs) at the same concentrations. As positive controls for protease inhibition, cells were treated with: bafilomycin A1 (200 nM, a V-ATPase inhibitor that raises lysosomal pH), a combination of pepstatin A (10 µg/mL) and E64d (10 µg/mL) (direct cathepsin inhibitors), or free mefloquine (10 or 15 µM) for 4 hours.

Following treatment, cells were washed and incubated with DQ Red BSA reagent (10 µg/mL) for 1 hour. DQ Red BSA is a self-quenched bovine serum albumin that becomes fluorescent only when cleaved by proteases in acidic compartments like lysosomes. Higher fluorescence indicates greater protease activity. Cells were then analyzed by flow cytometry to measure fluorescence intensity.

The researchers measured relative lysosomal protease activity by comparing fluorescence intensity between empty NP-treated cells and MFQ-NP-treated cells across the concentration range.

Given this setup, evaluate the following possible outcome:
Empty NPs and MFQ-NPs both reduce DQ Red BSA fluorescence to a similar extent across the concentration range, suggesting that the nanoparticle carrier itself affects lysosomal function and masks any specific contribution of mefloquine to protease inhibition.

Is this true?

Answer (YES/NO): NO